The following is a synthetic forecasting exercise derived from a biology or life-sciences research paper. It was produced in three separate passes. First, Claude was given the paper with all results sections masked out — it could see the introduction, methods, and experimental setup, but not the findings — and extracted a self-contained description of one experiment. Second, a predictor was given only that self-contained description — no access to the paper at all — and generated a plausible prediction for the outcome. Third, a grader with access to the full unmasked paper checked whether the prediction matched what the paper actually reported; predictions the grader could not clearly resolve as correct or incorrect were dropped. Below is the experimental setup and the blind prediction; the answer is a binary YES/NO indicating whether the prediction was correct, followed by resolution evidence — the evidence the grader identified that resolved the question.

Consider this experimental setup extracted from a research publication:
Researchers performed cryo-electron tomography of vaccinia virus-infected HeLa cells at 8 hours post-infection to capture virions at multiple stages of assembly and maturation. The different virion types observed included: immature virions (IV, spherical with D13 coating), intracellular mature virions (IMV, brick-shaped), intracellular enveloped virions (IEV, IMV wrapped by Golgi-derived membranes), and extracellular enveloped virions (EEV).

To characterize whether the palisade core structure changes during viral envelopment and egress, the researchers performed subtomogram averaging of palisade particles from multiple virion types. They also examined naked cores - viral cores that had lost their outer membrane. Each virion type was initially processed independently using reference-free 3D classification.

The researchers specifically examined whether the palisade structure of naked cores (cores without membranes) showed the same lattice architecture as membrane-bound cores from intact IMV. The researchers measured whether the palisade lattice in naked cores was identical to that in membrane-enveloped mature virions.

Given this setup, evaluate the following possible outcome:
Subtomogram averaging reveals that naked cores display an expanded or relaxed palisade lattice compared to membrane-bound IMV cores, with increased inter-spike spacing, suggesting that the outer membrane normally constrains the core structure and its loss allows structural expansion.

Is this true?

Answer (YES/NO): NO